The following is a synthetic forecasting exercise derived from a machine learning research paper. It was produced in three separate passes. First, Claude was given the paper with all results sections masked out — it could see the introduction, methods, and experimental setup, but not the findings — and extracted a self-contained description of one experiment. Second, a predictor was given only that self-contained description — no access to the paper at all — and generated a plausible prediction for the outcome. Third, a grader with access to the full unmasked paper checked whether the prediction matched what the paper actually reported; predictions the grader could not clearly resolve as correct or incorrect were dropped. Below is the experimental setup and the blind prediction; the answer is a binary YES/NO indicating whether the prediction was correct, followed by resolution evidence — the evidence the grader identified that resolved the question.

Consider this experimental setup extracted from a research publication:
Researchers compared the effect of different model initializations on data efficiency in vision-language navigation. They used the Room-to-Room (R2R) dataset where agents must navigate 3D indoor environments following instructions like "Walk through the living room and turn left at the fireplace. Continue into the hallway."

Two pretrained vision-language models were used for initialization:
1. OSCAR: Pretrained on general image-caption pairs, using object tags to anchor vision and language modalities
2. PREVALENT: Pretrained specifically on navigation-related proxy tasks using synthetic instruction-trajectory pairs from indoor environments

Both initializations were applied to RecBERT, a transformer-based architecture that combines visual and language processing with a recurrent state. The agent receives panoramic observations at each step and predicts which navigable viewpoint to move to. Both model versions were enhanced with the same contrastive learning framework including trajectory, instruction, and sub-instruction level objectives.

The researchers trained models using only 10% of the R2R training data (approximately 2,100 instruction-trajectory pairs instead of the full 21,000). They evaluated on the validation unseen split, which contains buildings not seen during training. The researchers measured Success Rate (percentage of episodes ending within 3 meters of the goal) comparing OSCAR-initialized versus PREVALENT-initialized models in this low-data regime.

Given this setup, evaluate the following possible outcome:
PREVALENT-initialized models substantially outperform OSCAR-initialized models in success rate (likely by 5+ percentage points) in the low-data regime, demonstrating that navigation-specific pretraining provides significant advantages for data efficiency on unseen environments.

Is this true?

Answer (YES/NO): YES